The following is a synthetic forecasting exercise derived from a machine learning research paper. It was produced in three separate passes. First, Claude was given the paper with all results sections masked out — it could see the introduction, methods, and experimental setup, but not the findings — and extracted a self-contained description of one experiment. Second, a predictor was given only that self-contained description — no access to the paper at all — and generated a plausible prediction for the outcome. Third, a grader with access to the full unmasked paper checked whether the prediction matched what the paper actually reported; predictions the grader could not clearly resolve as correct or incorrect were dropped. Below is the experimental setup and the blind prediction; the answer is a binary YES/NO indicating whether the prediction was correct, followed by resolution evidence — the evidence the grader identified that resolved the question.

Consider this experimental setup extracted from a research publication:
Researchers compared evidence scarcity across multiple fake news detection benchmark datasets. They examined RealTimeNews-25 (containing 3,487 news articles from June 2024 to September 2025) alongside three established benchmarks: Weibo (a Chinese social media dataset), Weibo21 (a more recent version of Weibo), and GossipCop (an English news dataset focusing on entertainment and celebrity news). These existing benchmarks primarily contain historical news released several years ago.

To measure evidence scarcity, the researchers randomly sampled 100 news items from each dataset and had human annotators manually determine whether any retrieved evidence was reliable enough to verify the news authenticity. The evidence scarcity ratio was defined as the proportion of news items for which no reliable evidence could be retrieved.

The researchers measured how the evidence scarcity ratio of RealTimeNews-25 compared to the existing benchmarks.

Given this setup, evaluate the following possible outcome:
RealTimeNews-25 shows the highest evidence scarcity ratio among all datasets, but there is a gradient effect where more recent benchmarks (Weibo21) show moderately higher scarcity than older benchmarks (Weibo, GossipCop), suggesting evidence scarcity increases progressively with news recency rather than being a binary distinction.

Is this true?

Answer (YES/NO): NO